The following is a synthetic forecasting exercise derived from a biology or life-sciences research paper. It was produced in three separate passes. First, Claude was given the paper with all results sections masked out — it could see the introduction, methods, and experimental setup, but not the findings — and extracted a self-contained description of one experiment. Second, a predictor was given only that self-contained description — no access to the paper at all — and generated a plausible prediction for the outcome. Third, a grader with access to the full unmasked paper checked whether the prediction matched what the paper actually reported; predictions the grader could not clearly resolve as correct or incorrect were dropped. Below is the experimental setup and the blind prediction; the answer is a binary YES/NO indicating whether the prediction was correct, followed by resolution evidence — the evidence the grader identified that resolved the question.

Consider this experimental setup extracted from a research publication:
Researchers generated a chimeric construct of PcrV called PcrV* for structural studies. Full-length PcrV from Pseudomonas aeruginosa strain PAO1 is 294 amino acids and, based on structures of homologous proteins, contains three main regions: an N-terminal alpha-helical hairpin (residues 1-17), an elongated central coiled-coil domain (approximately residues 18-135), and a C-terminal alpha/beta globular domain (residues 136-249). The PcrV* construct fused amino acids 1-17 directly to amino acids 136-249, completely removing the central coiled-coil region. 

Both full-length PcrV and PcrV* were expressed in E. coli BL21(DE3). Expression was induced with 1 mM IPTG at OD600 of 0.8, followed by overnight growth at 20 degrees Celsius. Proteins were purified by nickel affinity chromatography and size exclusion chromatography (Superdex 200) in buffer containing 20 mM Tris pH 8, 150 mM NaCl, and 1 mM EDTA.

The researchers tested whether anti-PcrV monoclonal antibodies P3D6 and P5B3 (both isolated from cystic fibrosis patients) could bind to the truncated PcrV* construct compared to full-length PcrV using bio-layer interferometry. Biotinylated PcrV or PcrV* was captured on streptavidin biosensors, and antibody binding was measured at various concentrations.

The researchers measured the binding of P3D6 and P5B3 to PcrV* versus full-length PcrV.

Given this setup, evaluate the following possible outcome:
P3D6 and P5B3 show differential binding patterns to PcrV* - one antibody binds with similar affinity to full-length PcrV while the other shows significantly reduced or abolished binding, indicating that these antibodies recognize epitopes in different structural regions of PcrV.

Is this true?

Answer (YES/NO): NO